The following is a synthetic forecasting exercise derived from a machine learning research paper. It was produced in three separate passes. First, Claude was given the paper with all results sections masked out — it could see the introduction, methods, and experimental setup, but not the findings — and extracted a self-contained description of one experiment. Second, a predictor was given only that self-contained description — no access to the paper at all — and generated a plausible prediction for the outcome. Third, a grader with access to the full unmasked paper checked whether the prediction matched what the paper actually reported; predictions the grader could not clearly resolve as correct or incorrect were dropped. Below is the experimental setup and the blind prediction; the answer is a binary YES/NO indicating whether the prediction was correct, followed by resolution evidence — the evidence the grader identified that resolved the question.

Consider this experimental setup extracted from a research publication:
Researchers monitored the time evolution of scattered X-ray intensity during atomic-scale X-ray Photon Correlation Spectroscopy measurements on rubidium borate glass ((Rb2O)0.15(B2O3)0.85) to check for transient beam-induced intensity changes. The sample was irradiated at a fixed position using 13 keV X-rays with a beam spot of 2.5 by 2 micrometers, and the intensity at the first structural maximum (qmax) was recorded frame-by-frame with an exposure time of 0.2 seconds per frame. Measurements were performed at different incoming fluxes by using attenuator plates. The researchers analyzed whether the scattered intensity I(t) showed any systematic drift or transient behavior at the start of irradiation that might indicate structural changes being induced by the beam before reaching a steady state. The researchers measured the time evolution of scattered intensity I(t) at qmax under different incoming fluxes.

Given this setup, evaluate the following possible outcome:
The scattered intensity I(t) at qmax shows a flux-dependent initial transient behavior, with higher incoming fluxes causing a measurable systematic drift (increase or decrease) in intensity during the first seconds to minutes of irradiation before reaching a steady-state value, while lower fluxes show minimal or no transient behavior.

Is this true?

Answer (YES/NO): NO